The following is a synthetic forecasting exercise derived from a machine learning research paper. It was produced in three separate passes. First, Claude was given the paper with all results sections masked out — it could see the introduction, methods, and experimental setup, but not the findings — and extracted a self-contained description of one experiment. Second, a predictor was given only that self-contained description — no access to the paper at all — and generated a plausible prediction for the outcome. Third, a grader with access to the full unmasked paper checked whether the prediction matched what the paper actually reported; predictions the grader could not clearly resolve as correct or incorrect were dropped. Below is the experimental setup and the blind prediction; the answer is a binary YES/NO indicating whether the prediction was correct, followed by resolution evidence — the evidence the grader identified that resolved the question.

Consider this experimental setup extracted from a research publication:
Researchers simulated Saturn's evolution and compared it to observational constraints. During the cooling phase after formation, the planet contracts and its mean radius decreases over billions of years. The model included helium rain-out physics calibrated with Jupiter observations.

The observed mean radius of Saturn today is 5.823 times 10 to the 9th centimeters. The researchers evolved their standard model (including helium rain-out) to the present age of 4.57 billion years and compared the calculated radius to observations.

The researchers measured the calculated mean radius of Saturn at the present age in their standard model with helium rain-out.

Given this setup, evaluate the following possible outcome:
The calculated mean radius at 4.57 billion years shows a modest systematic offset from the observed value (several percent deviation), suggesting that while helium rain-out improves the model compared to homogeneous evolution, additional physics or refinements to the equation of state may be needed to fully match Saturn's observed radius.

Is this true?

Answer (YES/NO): NO